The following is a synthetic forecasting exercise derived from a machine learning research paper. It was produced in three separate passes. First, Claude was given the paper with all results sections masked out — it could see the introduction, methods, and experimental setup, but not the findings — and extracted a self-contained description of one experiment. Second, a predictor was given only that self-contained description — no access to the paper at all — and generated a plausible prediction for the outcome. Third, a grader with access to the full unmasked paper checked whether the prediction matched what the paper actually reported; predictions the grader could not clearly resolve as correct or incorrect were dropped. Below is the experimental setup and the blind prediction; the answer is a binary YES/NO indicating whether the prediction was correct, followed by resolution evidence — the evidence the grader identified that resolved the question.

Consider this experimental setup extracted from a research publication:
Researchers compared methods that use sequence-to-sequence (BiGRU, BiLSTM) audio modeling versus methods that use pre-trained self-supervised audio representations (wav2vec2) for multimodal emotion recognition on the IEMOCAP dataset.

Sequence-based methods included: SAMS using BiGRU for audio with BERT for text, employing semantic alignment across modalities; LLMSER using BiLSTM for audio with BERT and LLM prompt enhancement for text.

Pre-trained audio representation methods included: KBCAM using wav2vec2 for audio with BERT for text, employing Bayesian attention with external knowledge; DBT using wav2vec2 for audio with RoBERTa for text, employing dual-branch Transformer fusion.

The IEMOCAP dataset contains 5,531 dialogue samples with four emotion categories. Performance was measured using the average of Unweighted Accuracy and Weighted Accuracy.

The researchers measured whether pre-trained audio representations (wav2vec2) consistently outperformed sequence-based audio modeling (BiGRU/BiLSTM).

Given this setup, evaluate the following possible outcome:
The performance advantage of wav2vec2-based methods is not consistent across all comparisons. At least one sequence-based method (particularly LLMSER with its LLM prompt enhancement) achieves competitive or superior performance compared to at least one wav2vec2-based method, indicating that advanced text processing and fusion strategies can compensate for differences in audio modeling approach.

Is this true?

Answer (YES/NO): YES